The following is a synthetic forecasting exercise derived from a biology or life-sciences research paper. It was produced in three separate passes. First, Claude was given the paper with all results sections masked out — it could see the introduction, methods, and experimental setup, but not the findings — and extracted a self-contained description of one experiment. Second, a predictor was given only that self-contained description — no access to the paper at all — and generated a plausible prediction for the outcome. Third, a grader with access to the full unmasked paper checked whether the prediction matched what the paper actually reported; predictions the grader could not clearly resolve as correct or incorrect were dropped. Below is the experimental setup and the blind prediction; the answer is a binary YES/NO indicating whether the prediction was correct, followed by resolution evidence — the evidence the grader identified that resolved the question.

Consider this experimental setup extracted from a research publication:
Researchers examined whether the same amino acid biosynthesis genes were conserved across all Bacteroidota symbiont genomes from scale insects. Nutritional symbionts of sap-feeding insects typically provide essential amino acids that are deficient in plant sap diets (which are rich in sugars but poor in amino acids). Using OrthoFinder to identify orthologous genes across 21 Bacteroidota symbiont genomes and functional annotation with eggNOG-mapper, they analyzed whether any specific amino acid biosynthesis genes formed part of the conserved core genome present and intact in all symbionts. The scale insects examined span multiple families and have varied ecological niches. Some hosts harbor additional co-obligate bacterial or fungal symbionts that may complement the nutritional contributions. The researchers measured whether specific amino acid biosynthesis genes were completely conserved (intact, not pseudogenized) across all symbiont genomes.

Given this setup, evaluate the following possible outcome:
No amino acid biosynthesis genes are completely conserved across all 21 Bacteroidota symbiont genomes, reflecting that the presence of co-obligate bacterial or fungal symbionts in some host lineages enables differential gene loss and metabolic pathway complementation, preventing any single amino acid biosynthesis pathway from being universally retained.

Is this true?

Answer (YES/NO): YES